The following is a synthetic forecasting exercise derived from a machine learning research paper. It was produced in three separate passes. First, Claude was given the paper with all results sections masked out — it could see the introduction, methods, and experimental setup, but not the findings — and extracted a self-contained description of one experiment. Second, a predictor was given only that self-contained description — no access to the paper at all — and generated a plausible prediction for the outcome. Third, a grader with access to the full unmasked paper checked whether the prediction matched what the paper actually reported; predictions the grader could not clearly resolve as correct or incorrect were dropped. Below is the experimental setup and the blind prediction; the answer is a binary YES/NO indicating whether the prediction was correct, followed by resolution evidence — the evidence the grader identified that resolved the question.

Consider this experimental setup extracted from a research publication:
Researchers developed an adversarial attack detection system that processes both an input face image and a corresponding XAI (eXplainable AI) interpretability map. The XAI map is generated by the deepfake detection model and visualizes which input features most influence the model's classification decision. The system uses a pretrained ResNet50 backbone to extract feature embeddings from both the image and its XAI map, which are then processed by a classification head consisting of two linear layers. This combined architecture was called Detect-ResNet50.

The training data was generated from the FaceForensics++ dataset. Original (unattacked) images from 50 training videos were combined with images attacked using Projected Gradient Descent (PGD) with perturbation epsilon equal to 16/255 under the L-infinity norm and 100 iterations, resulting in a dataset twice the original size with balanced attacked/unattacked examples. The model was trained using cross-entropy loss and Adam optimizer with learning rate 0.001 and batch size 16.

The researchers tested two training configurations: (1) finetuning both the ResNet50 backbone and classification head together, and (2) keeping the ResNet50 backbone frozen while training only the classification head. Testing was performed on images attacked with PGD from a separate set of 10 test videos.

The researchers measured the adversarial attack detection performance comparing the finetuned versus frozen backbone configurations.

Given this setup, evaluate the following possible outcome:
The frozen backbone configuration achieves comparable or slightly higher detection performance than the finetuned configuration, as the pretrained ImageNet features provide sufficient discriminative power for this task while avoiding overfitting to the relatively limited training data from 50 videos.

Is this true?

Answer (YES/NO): NO